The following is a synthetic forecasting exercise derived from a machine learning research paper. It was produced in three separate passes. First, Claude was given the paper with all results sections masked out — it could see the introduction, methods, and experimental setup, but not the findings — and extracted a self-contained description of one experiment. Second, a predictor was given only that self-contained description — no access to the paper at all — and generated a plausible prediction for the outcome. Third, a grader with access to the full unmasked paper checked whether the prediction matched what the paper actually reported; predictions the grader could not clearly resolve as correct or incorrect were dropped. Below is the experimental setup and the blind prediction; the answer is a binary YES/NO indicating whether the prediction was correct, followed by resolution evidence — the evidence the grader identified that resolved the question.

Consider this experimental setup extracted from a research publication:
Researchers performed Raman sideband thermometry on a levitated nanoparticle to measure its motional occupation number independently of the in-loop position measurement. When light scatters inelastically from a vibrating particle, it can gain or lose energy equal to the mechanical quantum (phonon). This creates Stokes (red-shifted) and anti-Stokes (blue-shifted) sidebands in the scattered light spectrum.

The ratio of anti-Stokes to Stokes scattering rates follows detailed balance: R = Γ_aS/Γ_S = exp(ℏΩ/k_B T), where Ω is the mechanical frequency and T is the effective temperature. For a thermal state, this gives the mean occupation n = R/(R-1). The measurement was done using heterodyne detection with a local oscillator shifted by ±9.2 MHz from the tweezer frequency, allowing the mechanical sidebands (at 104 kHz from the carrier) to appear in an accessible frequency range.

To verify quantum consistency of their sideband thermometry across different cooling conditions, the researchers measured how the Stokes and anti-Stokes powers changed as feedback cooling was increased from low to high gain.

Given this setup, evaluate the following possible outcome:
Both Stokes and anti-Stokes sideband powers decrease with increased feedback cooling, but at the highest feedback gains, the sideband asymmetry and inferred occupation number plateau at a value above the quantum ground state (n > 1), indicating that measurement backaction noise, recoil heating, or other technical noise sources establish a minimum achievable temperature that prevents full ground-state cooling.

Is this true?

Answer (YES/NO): NO